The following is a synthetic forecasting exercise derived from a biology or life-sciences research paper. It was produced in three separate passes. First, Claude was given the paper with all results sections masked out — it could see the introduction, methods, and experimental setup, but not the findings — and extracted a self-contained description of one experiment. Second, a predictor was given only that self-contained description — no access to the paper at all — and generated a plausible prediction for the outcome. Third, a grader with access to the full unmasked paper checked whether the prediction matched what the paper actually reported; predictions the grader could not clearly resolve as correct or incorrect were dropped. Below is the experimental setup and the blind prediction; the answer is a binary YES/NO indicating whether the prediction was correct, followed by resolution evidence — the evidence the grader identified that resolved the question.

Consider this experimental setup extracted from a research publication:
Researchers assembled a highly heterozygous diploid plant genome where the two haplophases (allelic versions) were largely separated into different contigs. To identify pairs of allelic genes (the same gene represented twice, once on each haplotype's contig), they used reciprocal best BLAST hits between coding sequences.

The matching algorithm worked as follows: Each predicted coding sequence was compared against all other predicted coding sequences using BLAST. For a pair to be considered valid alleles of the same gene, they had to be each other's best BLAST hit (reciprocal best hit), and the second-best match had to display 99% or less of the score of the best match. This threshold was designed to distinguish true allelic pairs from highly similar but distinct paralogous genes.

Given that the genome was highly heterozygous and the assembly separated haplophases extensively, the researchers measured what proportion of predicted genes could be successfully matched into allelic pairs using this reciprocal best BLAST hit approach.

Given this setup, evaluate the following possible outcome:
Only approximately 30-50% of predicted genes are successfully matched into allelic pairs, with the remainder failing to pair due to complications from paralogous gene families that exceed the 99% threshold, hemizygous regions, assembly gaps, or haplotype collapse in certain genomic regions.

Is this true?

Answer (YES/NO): NO